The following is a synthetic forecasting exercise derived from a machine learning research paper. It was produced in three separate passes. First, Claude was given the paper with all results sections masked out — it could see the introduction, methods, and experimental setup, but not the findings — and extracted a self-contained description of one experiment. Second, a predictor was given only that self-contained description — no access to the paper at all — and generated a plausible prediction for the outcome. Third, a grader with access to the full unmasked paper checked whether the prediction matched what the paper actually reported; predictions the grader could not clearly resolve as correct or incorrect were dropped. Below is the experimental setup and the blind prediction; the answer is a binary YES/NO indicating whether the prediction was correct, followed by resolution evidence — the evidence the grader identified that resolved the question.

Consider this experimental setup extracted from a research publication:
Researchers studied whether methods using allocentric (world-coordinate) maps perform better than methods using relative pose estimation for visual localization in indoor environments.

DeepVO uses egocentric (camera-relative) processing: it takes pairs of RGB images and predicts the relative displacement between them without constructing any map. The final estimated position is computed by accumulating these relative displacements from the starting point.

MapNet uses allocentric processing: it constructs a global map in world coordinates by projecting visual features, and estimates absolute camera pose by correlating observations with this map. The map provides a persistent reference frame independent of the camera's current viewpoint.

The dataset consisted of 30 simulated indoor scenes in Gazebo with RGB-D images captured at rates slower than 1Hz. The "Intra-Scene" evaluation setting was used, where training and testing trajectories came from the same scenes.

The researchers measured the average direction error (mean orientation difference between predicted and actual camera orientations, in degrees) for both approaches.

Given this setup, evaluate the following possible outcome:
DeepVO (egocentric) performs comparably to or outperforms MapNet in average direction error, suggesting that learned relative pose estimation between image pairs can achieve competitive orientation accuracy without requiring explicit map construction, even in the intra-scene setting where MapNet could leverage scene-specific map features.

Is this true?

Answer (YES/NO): YES